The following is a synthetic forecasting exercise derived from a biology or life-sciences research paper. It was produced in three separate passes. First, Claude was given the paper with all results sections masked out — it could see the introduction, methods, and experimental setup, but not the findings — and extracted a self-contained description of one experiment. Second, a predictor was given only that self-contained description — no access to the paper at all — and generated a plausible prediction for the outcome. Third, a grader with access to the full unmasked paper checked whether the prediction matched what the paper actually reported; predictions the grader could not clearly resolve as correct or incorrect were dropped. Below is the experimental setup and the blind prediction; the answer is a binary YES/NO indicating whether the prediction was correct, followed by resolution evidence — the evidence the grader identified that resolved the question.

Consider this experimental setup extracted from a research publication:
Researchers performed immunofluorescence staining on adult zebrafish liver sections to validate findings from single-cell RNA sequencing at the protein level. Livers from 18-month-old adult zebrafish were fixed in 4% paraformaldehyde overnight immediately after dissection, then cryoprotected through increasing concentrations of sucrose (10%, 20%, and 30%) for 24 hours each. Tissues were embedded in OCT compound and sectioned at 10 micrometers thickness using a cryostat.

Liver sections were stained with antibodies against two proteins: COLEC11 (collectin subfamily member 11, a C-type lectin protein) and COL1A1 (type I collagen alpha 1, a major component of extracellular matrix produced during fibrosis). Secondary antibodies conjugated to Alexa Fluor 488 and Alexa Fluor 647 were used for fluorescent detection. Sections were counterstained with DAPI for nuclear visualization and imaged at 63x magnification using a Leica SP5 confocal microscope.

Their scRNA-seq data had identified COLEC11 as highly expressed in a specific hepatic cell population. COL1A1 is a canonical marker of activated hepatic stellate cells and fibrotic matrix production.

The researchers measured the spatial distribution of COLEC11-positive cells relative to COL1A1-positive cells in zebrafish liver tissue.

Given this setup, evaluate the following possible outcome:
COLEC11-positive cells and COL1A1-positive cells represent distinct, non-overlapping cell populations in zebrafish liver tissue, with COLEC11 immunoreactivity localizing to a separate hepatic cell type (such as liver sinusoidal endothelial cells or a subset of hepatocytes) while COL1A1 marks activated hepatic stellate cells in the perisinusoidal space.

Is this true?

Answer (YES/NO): NO